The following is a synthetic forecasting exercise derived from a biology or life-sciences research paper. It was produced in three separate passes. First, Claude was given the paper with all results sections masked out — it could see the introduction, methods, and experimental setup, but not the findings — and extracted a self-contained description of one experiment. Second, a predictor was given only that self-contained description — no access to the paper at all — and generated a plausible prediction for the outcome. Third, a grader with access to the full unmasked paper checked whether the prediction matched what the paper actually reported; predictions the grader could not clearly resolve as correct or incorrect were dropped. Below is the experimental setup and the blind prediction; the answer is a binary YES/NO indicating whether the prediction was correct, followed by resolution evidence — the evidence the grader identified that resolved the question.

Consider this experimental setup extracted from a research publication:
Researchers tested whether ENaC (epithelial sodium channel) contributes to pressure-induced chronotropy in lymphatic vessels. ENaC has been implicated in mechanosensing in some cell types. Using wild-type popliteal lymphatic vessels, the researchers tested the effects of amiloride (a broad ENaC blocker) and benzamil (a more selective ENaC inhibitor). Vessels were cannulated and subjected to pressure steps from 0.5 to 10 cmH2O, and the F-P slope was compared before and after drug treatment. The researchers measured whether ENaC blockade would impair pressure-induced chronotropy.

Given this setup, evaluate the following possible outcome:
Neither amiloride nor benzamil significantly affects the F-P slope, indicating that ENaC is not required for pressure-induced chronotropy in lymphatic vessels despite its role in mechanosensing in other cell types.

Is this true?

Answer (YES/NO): YES